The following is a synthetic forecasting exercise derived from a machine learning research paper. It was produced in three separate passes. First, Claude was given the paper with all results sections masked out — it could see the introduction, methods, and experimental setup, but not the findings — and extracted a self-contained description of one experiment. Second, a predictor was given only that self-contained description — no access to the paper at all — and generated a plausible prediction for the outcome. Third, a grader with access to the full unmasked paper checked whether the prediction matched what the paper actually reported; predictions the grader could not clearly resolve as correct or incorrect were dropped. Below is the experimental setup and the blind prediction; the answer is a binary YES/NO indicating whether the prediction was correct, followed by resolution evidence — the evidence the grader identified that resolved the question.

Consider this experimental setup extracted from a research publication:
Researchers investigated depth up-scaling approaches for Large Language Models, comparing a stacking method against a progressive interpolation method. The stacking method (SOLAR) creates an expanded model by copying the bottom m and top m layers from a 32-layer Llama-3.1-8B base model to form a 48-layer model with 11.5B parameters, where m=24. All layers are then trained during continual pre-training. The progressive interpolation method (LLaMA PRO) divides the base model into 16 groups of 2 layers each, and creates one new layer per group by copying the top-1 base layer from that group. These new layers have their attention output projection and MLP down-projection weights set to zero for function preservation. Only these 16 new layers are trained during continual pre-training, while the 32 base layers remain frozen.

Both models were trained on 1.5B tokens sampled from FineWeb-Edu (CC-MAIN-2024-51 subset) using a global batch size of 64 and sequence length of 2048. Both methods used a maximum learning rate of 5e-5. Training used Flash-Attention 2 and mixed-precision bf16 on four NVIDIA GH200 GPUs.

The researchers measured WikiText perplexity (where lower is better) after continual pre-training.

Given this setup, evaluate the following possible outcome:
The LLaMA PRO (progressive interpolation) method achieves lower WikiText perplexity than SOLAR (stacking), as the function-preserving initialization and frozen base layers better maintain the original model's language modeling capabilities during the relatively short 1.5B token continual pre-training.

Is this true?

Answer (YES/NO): YES